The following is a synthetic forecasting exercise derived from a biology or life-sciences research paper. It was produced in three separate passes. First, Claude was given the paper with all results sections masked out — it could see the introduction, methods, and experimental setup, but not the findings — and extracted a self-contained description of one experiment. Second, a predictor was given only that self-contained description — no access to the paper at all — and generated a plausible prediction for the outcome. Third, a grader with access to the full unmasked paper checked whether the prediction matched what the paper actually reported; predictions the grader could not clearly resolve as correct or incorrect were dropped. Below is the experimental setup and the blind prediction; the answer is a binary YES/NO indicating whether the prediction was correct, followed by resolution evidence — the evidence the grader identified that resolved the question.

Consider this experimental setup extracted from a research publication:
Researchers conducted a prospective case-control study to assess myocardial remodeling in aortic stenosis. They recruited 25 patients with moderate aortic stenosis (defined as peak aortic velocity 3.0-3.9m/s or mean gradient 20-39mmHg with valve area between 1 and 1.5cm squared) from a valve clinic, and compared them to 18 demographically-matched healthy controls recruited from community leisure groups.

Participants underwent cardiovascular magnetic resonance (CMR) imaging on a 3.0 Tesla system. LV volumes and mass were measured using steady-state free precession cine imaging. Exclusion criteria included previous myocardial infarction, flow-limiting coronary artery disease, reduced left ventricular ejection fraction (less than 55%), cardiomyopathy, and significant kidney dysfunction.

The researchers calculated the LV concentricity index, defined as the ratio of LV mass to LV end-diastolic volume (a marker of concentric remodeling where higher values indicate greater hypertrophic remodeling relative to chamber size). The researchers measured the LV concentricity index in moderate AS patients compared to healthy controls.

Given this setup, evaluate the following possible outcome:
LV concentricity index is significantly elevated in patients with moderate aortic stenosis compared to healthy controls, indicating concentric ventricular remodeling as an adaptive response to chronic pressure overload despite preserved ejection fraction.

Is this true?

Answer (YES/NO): YES